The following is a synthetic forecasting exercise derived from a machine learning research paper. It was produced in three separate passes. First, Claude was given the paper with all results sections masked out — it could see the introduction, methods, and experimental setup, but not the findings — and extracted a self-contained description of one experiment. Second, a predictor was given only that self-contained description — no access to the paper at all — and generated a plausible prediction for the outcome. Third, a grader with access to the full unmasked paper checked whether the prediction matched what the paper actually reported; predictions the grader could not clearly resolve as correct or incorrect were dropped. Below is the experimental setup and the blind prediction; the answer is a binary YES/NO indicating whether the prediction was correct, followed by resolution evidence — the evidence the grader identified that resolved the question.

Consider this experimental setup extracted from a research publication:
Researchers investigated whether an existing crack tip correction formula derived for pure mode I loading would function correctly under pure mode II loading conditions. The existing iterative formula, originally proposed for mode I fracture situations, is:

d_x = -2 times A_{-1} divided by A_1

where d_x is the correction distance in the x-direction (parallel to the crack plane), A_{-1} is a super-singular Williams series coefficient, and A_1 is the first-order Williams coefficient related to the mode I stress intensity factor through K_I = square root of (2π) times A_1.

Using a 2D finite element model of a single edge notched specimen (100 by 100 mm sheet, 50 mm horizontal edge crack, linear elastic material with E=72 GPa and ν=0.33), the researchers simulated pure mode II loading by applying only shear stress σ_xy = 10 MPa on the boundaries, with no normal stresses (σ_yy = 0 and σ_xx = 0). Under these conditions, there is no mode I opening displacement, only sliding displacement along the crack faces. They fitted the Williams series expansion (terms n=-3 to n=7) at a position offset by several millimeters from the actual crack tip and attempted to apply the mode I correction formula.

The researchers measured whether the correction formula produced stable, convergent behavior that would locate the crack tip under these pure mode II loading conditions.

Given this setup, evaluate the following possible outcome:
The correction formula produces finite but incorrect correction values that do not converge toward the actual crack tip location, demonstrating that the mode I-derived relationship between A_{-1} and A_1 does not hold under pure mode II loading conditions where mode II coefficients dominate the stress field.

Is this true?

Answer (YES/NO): NO